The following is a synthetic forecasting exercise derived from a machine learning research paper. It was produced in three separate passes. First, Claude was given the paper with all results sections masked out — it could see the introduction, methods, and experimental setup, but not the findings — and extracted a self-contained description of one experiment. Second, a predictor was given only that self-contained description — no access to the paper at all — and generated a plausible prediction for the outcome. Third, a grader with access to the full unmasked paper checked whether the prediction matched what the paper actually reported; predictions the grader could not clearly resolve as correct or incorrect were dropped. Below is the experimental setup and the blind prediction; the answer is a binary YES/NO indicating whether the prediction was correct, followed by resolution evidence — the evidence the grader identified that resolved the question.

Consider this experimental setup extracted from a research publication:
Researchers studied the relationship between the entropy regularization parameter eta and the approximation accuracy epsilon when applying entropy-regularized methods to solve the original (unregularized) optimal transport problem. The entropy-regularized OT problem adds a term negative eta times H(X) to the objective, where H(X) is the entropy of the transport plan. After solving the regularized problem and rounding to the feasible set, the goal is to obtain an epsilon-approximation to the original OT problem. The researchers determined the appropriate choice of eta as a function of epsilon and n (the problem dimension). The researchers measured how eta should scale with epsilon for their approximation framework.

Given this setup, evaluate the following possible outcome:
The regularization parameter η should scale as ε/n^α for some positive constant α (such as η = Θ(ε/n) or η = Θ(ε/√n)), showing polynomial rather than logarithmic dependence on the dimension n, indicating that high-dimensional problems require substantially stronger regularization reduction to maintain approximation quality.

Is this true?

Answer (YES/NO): NO